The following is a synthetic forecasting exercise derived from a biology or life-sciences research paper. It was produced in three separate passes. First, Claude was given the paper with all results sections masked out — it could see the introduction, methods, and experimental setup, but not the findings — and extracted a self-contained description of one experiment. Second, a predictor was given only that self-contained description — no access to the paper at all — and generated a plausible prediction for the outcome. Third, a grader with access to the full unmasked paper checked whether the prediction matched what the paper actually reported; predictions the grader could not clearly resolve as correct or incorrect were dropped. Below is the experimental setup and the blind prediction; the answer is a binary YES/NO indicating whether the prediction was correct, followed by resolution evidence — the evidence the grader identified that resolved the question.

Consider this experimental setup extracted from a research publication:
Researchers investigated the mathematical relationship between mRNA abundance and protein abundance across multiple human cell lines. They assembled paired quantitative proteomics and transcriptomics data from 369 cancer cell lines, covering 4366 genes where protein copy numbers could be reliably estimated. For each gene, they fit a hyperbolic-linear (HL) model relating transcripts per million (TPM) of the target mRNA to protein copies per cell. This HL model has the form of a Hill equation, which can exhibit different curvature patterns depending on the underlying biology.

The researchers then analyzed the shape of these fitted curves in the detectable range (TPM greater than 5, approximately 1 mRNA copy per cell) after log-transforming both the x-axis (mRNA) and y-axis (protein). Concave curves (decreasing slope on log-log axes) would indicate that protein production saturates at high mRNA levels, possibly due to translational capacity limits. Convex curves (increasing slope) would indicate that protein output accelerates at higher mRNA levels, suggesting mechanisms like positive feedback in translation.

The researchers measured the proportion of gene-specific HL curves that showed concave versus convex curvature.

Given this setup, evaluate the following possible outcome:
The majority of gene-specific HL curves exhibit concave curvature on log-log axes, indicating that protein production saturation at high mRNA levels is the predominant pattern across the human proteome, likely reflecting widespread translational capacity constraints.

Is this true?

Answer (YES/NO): NO